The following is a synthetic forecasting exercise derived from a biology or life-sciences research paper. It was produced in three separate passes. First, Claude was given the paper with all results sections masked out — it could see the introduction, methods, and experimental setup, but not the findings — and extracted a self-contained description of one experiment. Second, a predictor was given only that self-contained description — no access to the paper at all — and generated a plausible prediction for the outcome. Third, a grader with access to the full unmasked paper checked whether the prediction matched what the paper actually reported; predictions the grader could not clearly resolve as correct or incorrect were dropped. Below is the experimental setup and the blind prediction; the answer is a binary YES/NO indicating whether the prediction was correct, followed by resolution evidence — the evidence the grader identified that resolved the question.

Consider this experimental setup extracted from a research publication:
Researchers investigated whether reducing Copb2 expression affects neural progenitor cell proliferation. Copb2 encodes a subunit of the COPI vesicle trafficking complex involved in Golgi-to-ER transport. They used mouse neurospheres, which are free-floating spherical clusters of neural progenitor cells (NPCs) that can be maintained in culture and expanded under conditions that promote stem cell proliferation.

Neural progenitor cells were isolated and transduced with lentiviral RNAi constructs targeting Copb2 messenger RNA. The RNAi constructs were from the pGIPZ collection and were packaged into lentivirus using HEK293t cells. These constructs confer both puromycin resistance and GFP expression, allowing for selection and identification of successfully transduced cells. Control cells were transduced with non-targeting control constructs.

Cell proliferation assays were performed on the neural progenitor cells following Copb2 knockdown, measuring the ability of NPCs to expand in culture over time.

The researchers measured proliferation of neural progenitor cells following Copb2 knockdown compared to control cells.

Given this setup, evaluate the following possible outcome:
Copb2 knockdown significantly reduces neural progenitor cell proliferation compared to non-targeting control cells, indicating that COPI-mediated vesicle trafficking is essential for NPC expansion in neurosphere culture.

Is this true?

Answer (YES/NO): YES